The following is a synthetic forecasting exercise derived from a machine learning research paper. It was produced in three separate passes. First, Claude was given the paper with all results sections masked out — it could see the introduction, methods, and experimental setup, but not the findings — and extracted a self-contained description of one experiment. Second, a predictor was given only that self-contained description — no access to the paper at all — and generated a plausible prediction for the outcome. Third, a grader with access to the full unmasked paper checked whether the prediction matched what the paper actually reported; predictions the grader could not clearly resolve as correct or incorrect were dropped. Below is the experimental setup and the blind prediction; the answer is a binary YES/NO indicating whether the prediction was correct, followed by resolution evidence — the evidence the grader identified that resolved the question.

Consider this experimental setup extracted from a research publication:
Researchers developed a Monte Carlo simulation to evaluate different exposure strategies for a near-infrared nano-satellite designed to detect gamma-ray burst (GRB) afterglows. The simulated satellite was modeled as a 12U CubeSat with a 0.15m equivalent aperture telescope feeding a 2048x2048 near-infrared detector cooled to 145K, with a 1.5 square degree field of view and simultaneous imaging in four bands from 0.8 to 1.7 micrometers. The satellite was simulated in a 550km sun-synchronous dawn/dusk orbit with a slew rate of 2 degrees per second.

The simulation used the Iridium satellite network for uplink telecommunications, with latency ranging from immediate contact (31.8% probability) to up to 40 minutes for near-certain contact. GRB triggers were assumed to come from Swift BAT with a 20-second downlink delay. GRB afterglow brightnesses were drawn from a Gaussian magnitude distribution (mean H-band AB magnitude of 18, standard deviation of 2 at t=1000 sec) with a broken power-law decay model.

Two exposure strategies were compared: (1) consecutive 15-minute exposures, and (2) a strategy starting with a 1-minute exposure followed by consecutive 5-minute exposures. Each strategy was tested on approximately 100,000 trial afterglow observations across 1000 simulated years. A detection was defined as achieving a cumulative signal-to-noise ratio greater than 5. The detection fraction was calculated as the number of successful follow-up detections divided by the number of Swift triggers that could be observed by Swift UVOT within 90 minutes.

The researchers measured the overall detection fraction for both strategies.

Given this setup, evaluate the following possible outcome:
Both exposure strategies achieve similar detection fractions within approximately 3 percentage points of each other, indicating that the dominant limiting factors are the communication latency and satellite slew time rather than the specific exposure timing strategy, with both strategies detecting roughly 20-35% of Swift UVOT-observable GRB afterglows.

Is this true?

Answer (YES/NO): NO